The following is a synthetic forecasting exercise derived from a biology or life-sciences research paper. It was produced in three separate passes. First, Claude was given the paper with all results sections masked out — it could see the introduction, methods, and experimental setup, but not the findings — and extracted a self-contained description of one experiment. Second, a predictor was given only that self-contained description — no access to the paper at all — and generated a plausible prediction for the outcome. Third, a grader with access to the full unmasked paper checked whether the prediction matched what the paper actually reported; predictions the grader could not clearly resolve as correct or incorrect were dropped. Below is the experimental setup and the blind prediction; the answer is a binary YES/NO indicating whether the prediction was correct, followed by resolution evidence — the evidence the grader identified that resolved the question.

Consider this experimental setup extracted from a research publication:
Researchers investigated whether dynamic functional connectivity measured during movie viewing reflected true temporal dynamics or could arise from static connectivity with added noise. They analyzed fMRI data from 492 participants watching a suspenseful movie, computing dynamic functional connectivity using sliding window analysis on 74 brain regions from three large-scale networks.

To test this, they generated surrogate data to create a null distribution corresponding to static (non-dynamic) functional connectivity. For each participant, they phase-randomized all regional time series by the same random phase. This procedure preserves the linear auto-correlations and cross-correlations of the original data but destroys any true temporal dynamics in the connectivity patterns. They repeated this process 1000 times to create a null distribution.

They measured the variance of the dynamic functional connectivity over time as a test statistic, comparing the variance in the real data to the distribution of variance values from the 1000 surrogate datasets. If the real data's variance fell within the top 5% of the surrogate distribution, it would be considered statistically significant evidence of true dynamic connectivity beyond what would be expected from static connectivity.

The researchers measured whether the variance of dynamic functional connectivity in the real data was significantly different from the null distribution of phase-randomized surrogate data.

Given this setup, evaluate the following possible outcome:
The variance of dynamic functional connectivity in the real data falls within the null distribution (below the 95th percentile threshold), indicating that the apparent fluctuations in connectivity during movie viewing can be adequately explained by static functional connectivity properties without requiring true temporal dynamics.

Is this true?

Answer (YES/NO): NO